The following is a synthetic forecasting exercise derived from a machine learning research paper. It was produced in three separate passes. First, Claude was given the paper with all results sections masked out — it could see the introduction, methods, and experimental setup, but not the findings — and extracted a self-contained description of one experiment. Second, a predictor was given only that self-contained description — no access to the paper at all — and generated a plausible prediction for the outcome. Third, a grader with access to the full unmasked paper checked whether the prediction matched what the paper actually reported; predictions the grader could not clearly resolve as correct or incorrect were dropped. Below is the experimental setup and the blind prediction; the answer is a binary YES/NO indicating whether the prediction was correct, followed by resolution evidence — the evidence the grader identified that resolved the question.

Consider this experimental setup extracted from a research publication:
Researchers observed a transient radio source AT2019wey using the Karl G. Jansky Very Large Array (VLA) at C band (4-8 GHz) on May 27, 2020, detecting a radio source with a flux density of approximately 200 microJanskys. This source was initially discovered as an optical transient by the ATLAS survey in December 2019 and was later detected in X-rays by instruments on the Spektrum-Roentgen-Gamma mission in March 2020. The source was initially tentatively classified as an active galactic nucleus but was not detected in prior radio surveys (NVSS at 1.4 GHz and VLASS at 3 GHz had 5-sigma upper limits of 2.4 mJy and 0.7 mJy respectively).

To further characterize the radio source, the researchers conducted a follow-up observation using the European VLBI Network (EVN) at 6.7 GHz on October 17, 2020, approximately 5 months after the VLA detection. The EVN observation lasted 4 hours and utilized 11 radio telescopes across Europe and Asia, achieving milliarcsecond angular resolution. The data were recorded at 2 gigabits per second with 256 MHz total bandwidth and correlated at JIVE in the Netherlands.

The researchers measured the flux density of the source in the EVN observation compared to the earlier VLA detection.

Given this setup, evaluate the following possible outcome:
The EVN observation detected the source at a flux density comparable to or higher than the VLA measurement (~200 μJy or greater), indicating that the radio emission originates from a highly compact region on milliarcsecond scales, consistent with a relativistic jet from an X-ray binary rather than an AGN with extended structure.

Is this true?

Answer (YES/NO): YES